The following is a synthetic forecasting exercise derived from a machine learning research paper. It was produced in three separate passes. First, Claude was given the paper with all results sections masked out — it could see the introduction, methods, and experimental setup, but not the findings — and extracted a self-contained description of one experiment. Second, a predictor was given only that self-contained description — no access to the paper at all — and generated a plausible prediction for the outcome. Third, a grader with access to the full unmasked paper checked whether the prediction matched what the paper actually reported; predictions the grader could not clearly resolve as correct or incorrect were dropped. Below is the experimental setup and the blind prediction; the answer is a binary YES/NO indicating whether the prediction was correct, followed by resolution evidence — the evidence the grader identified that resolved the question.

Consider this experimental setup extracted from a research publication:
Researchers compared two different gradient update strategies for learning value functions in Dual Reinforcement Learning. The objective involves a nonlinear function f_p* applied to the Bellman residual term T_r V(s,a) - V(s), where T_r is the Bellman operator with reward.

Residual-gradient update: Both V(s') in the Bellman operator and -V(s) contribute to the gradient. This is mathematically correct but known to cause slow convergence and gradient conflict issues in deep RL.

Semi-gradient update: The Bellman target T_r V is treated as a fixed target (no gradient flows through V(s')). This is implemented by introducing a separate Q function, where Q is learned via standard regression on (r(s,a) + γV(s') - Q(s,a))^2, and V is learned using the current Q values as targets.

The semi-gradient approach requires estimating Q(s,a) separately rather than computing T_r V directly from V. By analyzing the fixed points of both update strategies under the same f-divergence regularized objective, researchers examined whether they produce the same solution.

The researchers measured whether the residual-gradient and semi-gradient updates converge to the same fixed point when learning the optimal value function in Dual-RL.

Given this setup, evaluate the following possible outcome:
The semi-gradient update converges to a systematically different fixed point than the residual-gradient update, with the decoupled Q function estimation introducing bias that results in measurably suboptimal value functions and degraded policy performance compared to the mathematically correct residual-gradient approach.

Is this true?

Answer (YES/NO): NO